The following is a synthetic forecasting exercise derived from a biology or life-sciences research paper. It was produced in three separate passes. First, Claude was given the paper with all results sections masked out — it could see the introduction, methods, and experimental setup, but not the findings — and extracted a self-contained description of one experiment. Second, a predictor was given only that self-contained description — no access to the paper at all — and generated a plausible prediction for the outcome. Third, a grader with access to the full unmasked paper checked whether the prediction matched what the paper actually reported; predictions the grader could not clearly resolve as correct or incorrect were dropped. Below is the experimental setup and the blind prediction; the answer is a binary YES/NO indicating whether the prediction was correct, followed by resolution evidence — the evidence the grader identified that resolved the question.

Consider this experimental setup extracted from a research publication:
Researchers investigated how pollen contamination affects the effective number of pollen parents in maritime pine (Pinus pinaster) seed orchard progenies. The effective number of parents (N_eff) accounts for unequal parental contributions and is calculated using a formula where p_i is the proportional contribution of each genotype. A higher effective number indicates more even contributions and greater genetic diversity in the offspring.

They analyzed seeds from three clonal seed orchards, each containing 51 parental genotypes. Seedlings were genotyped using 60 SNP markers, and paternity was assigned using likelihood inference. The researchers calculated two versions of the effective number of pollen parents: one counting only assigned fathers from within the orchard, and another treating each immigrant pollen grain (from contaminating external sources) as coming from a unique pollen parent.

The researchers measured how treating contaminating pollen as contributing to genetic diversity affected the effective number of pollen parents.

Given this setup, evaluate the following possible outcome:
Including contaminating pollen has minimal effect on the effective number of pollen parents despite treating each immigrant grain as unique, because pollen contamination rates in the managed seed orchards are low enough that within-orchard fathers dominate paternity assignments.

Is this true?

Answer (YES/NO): NO